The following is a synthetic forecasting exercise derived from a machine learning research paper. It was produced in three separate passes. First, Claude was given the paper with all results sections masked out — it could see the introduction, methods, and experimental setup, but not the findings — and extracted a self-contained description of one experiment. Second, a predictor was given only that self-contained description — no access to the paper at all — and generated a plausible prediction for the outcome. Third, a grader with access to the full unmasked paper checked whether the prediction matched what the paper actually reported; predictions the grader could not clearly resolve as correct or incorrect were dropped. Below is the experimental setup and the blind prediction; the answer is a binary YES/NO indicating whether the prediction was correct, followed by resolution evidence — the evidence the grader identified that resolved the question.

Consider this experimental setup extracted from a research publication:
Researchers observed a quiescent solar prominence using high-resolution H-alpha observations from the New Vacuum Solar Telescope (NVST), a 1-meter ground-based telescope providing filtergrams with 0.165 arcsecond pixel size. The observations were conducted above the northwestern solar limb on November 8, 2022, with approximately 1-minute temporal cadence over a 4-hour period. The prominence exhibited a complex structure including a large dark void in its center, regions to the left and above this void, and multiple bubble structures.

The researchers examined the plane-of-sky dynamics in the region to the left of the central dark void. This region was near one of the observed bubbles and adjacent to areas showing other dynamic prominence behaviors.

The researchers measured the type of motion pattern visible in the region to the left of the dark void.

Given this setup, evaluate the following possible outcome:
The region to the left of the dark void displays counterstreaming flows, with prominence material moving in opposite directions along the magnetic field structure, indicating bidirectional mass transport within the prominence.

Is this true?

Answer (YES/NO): NO